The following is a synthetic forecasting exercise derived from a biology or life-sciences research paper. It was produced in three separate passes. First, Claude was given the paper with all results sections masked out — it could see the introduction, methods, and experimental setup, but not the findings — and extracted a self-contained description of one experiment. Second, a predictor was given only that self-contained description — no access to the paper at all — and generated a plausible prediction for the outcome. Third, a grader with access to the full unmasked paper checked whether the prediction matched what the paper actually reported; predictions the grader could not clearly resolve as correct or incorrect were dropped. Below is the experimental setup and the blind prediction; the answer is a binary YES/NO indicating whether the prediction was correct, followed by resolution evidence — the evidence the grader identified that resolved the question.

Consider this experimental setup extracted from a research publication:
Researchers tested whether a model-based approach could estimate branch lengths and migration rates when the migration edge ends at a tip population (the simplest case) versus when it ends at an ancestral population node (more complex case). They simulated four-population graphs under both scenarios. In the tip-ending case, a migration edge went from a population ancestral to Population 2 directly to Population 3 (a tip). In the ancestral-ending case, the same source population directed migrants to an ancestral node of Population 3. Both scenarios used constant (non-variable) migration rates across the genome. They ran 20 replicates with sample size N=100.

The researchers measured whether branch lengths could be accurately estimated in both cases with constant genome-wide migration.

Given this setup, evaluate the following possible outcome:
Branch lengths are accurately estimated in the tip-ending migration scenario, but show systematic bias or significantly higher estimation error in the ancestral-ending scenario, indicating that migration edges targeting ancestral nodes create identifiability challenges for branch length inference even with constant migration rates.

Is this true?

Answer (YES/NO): YES